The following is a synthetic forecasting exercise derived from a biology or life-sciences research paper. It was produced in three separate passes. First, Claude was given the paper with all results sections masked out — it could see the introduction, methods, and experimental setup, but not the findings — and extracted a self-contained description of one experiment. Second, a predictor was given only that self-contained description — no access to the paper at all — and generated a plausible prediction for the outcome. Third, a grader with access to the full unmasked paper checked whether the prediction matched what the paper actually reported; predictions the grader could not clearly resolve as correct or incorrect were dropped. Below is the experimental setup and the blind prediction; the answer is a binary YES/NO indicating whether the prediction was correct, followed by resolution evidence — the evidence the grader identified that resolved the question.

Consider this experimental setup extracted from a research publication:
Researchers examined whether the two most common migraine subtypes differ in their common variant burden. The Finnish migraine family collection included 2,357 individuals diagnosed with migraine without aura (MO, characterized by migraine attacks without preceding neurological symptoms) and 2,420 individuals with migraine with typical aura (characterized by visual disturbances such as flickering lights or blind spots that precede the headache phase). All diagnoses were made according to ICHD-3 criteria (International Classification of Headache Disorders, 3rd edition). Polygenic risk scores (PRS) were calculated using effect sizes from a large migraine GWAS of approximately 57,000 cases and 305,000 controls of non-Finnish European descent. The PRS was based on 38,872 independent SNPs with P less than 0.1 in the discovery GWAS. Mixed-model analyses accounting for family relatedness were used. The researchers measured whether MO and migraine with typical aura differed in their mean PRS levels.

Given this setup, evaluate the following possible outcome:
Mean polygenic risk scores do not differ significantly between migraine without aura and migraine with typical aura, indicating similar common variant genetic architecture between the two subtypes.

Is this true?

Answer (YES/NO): NO